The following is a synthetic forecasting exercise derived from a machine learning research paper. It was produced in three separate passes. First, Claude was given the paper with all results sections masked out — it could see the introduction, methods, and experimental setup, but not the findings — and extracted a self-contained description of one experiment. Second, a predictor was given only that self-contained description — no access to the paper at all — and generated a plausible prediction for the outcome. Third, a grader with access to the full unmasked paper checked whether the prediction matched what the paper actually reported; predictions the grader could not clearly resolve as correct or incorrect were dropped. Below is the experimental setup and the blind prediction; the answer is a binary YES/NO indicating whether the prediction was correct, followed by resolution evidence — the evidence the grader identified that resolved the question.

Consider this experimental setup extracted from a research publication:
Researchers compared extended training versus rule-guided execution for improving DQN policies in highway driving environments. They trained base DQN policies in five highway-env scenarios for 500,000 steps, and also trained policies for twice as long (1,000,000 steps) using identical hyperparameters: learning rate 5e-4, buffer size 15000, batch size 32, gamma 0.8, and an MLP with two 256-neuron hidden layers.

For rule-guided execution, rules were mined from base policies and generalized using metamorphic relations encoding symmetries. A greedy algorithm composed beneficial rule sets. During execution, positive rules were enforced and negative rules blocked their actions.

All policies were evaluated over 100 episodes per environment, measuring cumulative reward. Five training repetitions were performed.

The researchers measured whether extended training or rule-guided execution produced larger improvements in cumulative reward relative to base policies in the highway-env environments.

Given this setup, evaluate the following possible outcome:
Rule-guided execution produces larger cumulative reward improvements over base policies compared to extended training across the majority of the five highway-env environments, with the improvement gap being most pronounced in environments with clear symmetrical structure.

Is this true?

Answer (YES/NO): NO